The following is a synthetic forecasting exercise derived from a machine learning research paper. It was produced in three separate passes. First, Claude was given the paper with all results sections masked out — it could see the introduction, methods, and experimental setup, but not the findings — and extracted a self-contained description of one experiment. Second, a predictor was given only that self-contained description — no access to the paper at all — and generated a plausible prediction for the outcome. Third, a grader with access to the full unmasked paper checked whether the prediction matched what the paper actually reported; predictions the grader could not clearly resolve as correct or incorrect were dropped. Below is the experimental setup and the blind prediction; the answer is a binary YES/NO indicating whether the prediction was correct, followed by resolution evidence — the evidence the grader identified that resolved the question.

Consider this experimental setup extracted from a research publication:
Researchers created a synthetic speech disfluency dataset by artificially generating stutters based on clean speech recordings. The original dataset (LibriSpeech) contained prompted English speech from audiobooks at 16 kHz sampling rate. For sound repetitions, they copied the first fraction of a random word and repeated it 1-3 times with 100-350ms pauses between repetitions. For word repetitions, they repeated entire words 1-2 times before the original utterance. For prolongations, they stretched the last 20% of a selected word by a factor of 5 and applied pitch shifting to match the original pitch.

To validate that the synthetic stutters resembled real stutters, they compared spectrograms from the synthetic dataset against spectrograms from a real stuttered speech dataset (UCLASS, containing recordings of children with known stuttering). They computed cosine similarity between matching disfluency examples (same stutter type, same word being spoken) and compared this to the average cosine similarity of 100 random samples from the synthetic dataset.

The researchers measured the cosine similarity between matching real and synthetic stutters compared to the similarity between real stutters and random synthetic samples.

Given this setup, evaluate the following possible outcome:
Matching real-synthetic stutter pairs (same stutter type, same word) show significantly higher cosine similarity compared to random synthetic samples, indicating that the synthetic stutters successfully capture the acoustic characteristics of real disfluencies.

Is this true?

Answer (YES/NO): YES